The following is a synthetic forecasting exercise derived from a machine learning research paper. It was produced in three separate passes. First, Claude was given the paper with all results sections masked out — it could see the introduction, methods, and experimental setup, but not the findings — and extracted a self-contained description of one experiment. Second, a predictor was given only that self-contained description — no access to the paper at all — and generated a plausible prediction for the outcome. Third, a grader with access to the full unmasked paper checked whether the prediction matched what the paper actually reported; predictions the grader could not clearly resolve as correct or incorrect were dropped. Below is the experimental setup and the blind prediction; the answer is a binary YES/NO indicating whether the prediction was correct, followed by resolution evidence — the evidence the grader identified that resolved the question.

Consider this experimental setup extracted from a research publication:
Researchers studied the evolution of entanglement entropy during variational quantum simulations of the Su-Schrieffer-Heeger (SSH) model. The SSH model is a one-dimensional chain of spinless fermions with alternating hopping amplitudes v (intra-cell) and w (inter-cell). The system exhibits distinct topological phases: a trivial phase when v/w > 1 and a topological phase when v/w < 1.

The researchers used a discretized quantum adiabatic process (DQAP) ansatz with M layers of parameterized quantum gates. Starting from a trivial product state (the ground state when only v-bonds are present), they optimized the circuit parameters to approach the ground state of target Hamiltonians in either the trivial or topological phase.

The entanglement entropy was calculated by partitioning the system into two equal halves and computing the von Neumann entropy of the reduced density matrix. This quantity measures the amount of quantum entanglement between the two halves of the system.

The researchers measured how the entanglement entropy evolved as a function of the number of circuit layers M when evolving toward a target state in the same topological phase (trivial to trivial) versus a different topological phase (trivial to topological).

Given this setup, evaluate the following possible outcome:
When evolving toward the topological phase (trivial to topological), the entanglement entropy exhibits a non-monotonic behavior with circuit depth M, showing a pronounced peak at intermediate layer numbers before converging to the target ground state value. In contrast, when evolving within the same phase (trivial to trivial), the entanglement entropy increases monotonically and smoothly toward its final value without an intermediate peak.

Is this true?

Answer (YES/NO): YES